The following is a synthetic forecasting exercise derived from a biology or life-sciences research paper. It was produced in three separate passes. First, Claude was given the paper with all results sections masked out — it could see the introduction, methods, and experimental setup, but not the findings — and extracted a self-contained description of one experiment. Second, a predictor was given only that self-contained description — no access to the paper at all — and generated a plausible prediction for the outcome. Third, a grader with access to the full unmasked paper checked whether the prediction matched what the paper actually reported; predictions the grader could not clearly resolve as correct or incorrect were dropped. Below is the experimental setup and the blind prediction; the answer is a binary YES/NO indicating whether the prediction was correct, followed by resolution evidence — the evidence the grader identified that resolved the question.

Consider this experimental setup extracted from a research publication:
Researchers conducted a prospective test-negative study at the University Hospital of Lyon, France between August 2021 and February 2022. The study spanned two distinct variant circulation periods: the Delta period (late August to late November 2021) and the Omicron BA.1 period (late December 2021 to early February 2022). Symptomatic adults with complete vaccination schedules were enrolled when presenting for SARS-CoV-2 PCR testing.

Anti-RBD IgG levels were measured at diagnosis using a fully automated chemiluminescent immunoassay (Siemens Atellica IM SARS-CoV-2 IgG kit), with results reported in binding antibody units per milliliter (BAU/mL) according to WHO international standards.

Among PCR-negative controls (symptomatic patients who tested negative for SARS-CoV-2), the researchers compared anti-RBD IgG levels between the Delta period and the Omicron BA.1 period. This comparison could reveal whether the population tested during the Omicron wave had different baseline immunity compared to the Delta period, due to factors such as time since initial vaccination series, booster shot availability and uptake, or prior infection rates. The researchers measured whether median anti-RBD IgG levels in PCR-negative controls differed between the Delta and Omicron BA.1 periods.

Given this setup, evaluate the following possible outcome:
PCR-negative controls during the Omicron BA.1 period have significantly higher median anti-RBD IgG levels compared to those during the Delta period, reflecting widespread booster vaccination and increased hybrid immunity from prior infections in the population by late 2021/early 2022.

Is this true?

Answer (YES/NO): YES